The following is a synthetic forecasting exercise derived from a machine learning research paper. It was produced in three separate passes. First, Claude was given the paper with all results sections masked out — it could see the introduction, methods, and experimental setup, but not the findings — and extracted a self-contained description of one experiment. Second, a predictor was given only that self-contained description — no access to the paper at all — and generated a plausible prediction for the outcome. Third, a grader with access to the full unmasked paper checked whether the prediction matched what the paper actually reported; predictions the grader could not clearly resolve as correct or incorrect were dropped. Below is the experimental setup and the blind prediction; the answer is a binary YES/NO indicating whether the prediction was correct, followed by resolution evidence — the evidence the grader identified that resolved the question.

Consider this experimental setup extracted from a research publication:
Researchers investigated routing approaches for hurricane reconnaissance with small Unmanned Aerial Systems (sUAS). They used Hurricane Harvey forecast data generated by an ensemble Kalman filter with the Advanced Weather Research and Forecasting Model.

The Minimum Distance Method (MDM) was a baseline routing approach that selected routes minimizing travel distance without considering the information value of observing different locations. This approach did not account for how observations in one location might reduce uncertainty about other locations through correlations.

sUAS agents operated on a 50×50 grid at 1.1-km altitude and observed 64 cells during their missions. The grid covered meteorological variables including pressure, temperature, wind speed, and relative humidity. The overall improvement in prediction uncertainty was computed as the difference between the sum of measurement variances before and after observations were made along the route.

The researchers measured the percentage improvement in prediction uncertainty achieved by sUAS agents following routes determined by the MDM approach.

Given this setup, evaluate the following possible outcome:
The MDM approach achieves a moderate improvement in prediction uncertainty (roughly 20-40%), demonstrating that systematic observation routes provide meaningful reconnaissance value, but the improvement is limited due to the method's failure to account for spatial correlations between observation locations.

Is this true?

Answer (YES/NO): NO